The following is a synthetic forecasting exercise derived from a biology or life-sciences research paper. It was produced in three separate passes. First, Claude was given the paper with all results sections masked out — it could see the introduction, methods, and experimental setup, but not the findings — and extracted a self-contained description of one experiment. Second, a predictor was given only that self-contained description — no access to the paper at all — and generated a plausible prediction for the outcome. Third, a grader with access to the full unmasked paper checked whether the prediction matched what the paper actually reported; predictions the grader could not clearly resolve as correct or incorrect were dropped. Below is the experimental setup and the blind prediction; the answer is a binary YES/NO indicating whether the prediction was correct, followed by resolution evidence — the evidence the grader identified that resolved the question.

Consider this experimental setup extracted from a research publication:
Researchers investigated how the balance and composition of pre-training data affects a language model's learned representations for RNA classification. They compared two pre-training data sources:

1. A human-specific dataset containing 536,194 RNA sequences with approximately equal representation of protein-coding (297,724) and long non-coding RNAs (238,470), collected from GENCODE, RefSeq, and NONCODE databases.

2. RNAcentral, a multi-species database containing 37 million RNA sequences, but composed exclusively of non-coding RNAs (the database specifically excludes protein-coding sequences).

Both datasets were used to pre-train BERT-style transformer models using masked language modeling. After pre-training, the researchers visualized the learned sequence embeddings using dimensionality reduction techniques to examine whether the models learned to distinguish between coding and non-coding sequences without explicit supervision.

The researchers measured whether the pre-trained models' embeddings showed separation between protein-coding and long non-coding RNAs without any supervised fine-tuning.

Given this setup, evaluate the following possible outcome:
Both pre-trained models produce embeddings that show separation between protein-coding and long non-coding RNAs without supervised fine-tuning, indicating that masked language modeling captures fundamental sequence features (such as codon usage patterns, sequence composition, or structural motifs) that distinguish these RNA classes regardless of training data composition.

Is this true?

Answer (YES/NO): NO